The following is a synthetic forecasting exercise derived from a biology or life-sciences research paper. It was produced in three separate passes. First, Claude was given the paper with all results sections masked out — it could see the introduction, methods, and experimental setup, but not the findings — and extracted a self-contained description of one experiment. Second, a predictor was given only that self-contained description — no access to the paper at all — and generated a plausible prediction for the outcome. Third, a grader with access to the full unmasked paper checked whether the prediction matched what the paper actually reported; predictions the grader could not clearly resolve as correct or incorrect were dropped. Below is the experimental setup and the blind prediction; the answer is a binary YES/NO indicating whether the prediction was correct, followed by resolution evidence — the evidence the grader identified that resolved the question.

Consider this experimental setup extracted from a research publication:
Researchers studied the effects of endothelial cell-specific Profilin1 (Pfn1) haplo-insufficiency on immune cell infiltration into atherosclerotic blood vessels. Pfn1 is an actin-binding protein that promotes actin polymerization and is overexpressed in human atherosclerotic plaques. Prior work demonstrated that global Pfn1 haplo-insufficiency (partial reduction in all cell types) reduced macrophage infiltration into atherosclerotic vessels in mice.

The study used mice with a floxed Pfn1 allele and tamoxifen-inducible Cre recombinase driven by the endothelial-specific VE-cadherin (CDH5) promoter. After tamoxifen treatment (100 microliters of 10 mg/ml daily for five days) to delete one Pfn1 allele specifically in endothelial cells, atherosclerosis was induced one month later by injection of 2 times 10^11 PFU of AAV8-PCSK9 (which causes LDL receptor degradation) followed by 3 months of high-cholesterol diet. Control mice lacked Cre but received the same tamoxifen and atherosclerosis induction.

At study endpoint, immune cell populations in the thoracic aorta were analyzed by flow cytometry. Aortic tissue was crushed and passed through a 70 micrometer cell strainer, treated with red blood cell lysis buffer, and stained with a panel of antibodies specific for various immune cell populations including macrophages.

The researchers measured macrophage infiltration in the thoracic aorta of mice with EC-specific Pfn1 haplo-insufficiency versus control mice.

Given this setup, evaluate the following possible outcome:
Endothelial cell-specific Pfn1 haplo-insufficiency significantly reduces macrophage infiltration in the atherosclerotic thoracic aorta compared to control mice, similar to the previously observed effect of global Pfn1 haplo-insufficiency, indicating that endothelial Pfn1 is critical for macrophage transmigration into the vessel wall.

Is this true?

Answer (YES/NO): NO